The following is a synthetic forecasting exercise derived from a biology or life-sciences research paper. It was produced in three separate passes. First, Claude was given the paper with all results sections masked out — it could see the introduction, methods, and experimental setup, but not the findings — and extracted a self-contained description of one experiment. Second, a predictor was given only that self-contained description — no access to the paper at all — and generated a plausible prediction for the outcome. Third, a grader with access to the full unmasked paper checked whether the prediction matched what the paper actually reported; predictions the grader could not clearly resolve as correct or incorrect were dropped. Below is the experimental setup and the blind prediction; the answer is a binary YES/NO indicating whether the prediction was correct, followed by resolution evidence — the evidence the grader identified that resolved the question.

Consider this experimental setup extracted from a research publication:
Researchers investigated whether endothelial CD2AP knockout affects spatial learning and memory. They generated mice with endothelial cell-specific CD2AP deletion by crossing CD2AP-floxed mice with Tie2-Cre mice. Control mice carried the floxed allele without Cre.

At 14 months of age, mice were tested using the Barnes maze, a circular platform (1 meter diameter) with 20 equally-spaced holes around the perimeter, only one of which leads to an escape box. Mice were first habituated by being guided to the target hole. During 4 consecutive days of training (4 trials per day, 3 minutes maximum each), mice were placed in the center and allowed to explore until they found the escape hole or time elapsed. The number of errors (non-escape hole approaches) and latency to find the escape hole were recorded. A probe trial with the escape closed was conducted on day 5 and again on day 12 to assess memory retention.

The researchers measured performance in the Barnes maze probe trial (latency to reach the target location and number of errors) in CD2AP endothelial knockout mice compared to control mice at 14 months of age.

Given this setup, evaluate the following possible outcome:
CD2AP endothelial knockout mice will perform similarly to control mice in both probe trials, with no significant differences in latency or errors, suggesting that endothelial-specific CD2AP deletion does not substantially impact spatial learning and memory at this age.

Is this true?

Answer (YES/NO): NO